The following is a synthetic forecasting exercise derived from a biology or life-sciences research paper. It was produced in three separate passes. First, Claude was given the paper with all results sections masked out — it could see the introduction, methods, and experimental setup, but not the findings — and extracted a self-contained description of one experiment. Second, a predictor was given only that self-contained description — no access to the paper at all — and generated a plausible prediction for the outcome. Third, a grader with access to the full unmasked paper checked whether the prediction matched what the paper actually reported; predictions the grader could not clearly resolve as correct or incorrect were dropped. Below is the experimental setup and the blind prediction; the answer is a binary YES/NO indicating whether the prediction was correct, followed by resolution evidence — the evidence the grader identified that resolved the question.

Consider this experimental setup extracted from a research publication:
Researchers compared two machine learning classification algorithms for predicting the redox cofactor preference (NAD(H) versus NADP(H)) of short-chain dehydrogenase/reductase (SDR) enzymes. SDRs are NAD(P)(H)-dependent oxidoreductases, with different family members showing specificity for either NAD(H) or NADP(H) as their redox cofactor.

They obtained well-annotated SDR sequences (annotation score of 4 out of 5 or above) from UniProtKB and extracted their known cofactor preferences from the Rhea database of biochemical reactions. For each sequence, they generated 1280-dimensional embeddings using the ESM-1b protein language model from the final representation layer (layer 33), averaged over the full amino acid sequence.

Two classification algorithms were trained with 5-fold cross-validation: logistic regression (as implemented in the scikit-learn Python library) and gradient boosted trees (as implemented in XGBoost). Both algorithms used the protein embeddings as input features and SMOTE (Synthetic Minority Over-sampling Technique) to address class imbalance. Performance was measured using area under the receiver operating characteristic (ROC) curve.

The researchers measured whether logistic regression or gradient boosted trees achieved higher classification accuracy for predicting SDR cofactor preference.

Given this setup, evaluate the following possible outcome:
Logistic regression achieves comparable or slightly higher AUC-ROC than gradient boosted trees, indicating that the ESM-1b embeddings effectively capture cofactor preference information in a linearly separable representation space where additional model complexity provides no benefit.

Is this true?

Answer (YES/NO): YES